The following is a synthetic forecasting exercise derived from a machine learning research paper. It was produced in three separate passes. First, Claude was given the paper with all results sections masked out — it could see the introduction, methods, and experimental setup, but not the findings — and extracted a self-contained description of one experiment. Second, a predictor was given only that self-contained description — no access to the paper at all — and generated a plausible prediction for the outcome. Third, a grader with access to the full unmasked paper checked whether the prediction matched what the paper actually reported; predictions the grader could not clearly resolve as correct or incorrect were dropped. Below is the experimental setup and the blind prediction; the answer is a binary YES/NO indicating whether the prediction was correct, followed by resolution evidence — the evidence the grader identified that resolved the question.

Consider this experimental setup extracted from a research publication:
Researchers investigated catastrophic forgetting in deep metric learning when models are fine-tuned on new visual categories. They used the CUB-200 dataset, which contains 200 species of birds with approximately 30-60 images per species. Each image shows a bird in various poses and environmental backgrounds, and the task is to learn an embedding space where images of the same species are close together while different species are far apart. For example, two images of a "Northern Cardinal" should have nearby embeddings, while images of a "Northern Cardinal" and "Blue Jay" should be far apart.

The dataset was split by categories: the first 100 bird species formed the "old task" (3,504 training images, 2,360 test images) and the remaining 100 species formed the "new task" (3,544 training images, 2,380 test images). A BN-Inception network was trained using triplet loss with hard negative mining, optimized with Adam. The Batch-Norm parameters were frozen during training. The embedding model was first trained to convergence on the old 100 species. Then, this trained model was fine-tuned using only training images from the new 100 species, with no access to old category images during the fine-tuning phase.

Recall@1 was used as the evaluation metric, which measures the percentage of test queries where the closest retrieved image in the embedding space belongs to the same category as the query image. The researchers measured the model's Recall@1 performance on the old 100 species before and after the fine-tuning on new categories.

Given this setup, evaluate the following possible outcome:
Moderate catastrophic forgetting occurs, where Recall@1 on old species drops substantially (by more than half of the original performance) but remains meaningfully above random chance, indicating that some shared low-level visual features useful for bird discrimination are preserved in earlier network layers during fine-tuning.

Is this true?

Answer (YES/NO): NO